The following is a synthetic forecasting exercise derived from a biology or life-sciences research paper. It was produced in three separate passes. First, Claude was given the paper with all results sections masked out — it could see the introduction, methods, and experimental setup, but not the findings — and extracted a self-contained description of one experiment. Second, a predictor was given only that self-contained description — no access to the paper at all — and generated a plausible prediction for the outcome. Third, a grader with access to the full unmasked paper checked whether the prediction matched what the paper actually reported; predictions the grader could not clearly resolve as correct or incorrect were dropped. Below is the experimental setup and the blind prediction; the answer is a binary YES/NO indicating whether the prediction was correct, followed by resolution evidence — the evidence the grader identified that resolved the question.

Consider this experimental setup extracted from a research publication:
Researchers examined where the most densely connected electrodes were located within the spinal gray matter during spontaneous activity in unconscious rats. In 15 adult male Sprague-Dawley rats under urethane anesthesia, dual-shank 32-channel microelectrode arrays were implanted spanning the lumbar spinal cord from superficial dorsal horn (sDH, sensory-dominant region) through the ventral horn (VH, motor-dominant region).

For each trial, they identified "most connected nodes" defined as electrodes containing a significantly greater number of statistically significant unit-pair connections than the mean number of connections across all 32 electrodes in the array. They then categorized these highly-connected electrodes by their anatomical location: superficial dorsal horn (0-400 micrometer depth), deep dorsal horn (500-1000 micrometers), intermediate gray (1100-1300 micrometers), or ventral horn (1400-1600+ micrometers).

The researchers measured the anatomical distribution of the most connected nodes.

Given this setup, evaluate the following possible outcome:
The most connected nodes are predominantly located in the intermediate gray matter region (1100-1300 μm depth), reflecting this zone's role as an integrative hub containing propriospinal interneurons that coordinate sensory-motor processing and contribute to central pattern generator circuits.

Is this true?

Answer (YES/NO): NO